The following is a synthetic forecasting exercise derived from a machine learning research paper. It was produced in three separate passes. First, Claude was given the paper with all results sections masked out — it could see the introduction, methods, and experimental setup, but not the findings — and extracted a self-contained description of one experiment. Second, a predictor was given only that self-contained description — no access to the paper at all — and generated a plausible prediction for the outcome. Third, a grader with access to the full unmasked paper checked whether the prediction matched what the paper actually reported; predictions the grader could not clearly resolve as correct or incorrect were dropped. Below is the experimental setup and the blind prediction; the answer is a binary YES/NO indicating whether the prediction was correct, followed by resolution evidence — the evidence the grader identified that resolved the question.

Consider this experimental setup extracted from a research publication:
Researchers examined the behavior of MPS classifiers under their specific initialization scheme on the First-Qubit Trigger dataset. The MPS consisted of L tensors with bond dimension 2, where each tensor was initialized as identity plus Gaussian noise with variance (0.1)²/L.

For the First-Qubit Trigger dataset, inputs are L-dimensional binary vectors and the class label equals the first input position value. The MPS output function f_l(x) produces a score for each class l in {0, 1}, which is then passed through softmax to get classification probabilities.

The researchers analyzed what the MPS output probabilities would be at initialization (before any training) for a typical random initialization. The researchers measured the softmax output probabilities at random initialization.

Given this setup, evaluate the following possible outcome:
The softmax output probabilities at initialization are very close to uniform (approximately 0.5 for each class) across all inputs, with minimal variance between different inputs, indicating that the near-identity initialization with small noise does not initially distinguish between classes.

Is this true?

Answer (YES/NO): YES